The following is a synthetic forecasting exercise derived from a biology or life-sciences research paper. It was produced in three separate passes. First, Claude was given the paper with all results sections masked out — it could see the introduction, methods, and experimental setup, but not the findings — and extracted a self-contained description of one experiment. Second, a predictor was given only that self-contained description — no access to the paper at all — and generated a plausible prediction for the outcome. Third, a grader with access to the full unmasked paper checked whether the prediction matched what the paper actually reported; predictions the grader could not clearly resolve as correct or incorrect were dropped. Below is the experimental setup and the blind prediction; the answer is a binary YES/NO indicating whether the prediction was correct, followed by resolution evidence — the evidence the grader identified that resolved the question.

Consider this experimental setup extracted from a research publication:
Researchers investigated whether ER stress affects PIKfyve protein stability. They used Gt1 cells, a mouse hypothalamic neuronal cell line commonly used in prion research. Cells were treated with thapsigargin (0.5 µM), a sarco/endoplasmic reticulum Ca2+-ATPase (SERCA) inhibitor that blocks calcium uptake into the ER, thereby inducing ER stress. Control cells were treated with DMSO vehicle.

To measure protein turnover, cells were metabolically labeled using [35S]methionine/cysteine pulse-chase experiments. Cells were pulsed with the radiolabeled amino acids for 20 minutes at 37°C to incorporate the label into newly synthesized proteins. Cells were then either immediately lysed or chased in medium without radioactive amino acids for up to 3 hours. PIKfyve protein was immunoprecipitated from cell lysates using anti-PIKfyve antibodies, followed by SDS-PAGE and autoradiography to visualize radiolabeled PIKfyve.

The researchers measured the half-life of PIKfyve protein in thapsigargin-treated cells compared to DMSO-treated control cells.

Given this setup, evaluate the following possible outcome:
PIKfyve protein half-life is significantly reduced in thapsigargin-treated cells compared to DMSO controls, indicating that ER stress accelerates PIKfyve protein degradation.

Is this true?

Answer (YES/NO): YES